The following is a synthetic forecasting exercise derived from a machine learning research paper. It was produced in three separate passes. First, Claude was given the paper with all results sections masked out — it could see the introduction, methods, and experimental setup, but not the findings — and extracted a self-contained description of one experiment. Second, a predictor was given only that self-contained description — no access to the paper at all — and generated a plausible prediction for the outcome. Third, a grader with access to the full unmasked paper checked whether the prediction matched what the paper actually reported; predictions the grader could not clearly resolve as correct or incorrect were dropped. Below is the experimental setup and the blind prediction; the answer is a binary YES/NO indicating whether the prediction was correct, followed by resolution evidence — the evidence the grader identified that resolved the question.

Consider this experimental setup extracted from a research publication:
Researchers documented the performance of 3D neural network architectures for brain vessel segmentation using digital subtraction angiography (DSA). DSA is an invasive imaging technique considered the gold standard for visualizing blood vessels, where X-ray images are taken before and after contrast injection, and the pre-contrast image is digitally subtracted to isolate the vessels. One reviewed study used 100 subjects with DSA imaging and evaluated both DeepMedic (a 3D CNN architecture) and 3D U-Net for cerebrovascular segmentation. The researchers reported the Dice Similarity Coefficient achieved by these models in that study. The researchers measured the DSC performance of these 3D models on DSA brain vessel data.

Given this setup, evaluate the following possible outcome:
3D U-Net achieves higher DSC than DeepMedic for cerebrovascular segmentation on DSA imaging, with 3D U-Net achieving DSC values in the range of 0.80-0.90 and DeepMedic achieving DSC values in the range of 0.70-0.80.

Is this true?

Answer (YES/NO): NO